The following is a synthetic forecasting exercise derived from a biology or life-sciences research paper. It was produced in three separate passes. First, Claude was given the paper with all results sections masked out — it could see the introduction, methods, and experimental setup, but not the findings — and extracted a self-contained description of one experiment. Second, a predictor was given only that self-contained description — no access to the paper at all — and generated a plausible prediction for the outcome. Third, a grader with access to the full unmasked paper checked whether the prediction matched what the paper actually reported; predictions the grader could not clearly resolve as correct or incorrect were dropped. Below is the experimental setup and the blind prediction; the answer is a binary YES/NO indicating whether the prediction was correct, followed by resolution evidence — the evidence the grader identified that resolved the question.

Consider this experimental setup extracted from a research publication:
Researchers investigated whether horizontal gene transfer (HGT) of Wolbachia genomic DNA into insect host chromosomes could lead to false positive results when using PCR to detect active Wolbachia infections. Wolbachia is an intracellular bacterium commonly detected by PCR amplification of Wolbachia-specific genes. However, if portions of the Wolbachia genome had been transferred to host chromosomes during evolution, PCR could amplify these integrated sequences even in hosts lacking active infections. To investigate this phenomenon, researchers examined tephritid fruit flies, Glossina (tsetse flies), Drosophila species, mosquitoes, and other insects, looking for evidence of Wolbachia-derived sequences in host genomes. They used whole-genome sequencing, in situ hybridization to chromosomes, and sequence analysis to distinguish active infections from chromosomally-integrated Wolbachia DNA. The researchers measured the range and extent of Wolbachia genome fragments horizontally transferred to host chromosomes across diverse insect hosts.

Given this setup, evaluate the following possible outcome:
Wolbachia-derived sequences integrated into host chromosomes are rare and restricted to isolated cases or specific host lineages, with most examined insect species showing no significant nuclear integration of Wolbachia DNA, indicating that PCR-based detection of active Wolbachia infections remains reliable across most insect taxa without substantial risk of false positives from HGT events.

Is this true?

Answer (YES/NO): NO